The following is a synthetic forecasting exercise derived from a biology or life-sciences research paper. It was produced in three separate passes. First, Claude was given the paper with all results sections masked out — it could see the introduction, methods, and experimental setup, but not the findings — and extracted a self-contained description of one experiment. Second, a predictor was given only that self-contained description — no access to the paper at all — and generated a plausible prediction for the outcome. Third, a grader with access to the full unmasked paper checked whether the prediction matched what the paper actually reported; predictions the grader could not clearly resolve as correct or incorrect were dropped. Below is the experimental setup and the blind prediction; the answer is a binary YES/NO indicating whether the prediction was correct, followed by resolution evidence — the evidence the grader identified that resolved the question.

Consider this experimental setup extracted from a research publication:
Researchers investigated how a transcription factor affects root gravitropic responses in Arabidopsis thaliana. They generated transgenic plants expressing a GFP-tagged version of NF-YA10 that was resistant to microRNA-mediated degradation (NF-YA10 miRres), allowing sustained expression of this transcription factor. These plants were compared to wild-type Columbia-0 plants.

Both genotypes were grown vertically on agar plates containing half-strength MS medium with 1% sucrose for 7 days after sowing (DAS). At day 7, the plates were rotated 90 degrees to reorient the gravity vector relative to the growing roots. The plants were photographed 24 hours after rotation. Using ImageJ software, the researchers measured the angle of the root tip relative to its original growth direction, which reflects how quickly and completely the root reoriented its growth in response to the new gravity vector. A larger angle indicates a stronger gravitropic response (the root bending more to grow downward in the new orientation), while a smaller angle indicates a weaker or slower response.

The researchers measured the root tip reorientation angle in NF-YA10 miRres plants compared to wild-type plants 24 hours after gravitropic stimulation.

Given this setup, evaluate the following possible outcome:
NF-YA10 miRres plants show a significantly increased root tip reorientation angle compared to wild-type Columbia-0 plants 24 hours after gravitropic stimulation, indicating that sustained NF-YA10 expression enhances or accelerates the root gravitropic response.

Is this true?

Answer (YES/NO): NO